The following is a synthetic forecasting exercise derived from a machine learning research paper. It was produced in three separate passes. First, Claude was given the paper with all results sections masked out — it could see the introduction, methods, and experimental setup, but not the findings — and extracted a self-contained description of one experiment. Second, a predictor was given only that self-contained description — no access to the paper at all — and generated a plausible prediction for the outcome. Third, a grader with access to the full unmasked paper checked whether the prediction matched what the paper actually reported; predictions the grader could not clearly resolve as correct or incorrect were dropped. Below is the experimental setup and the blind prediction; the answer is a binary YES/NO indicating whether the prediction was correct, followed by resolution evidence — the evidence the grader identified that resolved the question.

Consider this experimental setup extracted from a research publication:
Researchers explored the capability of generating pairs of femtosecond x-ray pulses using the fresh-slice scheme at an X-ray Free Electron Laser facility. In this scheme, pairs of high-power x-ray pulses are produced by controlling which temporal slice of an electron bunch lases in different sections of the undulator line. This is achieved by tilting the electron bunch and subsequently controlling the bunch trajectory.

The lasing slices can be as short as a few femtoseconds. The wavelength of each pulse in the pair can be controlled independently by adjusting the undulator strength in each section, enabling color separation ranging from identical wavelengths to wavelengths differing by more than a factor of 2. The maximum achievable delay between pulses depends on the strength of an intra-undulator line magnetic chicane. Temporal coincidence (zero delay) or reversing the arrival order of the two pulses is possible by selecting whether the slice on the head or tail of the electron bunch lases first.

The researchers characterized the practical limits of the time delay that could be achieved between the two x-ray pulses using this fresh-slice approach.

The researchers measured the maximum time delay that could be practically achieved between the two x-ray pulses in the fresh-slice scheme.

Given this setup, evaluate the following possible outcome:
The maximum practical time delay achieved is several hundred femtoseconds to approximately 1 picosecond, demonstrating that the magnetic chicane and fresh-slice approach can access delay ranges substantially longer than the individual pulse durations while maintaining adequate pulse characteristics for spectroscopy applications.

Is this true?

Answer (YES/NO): YES